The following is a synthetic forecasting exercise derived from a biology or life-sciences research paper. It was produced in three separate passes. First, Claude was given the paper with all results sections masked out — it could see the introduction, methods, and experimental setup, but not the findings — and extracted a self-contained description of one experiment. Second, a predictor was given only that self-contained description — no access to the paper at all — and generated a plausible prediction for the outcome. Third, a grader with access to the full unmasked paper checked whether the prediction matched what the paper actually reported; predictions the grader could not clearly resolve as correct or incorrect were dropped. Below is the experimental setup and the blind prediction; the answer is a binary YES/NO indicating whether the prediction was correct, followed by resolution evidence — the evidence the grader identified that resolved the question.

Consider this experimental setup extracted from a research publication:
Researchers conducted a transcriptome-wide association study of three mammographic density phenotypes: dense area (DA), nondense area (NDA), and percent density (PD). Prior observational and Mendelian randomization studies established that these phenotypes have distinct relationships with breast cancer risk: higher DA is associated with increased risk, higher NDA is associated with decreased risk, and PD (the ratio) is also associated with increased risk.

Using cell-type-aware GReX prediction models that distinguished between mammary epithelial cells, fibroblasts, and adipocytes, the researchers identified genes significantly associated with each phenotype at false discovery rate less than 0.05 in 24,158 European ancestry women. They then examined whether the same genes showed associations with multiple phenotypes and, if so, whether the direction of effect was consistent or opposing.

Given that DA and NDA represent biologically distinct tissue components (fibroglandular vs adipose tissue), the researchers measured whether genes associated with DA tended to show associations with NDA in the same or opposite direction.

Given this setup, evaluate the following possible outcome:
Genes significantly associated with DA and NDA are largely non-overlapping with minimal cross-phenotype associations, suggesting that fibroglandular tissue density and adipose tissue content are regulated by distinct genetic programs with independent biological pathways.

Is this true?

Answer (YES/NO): YES